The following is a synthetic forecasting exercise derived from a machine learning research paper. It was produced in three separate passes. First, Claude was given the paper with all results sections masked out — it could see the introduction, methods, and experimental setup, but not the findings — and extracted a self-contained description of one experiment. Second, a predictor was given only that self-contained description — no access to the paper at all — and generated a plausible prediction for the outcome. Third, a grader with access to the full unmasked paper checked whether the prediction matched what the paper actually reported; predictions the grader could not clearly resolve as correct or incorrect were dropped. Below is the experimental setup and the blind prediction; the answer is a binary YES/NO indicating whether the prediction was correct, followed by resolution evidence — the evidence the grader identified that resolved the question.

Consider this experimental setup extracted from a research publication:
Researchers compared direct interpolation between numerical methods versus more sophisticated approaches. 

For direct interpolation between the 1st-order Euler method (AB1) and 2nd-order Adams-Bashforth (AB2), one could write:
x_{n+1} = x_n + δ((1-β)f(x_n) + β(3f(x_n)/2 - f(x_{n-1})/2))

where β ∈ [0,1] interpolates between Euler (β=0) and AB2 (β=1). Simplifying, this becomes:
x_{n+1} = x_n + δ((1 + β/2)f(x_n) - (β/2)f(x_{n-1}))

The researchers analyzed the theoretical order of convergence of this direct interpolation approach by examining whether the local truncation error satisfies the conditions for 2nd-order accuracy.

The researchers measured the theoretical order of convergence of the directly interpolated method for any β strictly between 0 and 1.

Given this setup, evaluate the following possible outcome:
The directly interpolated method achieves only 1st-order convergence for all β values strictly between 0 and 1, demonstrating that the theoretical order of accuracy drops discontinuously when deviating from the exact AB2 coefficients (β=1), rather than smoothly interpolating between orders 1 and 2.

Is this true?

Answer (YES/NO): YES